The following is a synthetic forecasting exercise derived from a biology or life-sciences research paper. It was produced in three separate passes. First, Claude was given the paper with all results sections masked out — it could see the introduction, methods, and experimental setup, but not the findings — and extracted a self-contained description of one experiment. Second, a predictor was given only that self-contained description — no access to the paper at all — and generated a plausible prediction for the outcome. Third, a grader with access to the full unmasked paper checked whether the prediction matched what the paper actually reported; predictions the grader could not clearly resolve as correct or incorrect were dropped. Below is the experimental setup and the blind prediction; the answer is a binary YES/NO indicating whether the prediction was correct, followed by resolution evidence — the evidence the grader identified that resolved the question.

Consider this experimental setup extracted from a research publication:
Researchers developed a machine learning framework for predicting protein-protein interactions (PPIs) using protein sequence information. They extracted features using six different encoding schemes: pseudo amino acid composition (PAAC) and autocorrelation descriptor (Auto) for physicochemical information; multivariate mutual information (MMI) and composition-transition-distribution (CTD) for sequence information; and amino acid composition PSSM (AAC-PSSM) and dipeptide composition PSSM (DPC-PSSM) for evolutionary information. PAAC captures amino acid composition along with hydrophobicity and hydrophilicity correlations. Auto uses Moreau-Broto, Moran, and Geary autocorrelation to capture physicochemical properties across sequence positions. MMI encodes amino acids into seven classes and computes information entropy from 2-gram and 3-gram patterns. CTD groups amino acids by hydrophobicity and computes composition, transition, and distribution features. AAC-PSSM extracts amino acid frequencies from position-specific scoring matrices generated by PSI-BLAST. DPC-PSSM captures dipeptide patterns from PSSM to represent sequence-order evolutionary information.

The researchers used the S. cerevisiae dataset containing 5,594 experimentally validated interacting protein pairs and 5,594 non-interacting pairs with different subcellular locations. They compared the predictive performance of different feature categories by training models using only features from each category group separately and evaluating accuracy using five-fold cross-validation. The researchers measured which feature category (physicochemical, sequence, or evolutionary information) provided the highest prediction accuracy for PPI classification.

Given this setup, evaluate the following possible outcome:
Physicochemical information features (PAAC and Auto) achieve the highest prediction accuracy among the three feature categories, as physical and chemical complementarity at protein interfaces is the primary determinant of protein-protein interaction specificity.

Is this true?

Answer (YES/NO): NO